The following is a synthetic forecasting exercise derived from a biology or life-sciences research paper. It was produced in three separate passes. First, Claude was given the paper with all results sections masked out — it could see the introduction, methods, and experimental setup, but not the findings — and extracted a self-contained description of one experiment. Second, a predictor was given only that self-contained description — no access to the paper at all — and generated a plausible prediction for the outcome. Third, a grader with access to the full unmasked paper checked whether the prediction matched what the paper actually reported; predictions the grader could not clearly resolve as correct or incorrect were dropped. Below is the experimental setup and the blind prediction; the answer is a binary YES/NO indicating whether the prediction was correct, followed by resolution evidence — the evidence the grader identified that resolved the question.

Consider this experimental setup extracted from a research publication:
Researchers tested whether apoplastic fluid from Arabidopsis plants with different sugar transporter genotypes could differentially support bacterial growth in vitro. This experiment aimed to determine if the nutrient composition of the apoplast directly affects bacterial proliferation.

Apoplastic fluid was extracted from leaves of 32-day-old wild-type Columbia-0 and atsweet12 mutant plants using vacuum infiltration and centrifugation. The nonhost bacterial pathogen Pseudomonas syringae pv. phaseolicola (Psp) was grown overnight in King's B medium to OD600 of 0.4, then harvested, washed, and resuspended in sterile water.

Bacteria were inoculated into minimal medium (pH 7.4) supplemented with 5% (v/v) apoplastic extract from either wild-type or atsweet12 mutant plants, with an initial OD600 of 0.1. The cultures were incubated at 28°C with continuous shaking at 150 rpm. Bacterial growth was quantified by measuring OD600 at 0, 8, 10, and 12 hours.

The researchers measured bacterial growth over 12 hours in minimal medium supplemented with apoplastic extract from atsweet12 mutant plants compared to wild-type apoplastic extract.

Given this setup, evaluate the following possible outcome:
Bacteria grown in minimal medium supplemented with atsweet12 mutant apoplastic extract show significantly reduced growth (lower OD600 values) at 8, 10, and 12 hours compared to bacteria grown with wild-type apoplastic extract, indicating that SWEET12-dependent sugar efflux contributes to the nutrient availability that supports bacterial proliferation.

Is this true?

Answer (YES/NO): NO